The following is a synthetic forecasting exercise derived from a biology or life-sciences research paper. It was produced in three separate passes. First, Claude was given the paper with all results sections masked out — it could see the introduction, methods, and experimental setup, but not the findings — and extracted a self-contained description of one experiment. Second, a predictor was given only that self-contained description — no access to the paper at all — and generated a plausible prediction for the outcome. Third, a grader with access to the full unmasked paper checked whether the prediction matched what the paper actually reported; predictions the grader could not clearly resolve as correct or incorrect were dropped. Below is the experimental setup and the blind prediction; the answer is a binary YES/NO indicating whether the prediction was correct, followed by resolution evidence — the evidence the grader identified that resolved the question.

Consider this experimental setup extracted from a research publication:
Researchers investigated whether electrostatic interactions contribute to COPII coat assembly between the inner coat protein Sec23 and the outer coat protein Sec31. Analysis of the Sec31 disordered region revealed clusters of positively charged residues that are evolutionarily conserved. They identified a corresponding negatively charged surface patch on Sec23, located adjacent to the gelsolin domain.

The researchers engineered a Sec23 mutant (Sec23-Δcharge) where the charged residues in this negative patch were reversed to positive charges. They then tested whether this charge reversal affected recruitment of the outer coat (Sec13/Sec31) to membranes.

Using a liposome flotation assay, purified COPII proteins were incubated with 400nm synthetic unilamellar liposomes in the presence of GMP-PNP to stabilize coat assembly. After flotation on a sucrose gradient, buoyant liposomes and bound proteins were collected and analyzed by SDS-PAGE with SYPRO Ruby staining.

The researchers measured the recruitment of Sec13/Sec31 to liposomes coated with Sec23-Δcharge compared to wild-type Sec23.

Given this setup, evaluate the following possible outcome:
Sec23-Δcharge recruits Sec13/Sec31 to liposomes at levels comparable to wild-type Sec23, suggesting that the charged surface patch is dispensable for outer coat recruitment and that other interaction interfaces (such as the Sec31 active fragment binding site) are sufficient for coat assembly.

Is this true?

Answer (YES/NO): NO